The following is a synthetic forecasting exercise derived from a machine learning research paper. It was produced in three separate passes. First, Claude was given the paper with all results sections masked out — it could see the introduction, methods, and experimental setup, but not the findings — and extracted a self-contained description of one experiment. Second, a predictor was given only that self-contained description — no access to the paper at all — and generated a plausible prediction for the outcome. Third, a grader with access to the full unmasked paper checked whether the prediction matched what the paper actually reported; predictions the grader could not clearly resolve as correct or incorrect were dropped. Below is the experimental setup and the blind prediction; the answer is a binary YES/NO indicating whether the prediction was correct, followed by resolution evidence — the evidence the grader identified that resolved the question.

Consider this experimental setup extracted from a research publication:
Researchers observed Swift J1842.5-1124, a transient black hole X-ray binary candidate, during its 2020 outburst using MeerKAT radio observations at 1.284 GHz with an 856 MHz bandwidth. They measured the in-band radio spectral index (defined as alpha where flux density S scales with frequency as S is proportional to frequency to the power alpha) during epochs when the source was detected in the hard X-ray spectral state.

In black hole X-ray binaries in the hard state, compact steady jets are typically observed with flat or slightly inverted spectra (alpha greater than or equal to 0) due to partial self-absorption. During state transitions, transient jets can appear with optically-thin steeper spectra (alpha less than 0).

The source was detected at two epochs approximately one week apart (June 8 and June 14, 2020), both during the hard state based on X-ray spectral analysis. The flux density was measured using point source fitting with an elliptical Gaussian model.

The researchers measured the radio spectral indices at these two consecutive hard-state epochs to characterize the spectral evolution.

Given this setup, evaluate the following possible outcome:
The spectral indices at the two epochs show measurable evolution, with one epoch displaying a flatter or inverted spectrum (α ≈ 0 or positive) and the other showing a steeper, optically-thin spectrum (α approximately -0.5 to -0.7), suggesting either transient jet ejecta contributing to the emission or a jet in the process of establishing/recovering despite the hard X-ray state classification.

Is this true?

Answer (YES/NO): NO